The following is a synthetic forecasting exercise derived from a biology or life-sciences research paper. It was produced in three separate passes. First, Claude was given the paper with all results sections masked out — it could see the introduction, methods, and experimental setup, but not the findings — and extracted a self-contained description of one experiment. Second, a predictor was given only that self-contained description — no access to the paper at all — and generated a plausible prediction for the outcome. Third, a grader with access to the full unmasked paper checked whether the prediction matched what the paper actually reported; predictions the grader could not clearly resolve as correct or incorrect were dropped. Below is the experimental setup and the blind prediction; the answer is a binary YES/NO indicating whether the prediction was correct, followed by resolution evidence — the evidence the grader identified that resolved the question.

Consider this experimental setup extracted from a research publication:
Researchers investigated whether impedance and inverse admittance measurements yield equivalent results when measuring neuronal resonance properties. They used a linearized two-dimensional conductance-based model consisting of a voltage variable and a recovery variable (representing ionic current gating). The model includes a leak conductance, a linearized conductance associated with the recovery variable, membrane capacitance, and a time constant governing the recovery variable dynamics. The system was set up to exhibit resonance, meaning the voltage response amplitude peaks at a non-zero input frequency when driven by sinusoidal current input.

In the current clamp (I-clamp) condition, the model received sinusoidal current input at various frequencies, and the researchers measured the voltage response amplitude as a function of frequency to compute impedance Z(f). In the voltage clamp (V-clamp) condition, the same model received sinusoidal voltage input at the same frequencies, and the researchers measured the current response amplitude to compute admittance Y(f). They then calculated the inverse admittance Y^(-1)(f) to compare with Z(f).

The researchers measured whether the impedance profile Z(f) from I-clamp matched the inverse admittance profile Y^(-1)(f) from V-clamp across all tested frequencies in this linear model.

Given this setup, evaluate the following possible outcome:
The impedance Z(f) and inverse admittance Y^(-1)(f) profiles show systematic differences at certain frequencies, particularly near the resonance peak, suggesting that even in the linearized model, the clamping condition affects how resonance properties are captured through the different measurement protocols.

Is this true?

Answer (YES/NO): NO